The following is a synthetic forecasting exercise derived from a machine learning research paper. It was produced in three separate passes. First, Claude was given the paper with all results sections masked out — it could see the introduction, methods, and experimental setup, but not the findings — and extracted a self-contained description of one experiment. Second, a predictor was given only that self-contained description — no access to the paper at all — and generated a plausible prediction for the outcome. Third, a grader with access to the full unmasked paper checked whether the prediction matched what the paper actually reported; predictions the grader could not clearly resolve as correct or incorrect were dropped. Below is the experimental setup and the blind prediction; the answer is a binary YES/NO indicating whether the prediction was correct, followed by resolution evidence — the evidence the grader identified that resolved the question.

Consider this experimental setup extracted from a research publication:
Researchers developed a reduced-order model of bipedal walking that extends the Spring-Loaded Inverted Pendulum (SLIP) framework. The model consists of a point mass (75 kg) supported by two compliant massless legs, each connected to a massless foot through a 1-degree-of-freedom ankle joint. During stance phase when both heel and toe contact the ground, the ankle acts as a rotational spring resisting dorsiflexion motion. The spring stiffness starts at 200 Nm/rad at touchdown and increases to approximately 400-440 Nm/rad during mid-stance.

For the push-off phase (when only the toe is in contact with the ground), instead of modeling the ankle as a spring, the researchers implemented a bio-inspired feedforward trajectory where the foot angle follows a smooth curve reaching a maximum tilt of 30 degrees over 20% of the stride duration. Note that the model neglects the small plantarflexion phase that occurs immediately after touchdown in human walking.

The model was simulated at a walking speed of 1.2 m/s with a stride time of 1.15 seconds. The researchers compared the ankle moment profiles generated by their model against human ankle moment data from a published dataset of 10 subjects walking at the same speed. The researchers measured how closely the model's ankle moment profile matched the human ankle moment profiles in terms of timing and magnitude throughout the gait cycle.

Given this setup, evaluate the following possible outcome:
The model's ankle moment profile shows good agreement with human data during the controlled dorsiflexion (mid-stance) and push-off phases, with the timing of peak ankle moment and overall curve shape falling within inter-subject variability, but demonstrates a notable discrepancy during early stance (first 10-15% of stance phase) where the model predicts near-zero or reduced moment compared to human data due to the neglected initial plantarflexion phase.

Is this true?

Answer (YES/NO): NO